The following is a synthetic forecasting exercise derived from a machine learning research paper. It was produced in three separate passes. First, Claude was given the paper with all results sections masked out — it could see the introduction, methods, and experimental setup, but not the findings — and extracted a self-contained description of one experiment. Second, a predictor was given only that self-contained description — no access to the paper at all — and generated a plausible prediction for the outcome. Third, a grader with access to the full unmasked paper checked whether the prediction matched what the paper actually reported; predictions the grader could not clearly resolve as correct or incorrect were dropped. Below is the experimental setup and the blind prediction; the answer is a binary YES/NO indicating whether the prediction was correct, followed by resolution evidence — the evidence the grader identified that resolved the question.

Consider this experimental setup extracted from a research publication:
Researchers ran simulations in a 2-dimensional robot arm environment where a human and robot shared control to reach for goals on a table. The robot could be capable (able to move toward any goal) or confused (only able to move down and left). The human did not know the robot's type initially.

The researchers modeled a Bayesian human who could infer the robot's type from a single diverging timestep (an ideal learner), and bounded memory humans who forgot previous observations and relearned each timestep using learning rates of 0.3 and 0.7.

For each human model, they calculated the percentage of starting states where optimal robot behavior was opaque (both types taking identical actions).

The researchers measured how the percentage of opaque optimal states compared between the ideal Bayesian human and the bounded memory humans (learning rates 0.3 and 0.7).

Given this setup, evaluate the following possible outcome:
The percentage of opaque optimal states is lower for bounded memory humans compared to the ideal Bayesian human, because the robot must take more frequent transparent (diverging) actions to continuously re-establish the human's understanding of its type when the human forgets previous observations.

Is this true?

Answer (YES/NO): NO